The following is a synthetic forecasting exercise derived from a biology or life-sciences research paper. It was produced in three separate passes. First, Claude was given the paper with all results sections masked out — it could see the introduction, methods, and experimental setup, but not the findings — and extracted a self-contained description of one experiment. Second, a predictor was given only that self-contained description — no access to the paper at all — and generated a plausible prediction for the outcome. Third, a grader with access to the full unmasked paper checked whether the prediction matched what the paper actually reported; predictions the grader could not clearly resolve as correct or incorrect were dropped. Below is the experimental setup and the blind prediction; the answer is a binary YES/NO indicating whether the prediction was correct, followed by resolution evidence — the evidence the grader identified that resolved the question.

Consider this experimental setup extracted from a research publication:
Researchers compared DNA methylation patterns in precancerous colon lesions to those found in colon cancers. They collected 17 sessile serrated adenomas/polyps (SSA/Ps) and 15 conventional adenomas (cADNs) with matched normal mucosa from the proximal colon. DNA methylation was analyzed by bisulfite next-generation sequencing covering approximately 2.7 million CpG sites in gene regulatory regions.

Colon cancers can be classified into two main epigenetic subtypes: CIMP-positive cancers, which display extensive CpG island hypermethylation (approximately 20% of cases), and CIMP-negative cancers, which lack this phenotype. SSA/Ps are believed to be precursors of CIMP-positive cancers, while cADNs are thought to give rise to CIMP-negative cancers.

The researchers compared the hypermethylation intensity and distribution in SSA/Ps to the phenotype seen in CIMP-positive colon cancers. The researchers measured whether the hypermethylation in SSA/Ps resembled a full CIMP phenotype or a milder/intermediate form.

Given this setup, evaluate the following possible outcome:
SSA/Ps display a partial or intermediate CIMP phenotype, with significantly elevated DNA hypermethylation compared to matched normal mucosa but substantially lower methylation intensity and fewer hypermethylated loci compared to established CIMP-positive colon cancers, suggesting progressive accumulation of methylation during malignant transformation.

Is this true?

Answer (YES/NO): YES